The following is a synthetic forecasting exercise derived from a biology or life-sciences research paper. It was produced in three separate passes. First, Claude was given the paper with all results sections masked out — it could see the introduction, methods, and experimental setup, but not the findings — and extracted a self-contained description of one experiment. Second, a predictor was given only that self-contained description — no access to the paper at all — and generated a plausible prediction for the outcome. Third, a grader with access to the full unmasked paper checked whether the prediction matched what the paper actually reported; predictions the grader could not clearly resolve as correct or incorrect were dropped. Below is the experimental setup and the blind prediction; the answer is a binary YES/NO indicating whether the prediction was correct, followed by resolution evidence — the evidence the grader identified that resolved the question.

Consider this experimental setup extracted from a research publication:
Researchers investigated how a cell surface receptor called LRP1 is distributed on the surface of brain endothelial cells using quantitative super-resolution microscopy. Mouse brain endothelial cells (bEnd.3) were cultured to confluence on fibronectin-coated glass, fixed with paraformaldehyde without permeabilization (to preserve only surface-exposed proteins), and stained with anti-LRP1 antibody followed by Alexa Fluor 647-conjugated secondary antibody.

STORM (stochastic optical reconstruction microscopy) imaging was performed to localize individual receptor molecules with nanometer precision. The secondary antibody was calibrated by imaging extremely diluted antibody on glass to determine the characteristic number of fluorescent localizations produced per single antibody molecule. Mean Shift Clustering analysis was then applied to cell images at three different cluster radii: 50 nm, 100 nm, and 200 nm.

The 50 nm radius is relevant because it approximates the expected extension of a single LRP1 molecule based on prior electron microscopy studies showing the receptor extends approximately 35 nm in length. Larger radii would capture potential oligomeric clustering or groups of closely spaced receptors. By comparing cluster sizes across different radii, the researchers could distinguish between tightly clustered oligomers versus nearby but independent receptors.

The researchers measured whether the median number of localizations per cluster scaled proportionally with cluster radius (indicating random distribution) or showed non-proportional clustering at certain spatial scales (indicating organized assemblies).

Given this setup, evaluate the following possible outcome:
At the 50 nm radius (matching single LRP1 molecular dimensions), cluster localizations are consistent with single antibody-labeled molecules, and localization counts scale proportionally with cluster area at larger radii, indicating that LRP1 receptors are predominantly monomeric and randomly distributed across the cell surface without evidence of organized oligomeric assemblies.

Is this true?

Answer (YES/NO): NO